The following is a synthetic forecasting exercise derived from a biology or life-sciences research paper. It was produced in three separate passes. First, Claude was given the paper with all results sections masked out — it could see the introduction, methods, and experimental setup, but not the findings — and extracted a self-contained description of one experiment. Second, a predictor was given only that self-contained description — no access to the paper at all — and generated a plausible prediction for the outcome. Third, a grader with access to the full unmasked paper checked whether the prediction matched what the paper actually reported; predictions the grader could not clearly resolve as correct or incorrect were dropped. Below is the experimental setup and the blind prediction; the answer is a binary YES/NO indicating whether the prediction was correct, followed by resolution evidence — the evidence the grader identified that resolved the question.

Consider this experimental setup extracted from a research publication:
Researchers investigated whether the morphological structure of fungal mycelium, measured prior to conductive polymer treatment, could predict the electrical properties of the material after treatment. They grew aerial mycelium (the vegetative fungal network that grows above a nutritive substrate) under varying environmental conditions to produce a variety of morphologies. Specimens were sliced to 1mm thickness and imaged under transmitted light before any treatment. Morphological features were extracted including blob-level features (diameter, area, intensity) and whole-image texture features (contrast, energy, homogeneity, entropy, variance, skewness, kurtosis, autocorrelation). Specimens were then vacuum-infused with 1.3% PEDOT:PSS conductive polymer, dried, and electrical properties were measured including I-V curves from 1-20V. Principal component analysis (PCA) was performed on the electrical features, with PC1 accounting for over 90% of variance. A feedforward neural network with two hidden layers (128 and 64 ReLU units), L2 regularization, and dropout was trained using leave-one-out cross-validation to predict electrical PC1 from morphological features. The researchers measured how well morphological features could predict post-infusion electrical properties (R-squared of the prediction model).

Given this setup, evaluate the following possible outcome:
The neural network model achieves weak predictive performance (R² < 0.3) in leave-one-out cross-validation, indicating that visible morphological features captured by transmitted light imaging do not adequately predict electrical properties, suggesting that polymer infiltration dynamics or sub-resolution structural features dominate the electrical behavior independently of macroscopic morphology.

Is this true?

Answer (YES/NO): NO